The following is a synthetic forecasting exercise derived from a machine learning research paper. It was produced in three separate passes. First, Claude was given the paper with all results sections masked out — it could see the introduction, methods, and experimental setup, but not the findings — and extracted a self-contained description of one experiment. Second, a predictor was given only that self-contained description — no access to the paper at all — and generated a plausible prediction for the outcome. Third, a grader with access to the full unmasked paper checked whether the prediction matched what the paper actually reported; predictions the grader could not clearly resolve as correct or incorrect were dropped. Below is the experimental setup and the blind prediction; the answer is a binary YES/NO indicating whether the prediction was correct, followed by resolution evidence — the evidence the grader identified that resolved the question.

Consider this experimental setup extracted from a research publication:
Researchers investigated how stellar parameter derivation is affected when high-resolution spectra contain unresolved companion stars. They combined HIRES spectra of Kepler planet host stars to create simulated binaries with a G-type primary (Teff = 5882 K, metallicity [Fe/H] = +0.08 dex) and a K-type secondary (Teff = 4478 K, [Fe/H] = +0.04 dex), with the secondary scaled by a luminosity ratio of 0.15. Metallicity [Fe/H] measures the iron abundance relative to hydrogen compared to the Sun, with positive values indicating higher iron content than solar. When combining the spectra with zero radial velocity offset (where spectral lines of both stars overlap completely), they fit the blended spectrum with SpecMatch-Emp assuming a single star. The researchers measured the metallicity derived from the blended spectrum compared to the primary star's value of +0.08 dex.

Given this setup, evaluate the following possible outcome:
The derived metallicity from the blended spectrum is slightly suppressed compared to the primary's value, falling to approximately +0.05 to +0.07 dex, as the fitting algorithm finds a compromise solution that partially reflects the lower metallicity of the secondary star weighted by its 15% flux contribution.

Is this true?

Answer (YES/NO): NO